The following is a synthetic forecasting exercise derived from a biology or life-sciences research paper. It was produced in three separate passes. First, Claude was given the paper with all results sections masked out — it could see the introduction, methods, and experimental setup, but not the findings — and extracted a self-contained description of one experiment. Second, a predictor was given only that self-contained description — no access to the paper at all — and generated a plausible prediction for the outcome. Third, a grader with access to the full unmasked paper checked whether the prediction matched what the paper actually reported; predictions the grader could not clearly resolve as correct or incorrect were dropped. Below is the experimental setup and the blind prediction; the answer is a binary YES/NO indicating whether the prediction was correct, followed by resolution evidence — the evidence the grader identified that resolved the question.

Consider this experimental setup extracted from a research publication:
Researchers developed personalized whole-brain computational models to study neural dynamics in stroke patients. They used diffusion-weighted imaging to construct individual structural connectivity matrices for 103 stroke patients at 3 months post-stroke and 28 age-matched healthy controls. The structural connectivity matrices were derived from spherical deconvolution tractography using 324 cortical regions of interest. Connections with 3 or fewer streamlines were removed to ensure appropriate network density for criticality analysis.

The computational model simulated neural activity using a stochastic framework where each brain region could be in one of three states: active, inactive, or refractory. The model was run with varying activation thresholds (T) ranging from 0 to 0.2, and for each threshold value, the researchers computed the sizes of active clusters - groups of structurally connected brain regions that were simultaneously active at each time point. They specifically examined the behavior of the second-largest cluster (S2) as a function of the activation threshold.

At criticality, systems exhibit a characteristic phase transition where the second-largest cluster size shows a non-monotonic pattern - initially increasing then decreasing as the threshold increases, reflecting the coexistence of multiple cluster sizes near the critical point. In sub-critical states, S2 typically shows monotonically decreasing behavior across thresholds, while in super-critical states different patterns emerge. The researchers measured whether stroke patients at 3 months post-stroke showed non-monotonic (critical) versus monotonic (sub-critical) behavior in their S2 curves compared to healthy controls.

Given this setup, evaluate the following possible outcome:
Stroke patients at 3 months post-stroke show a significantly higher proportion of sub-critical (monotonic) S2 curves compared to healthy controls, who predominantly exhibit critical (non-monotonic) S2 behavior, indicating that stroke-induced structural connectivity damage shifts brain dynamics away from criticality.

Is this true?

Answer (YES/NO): YES